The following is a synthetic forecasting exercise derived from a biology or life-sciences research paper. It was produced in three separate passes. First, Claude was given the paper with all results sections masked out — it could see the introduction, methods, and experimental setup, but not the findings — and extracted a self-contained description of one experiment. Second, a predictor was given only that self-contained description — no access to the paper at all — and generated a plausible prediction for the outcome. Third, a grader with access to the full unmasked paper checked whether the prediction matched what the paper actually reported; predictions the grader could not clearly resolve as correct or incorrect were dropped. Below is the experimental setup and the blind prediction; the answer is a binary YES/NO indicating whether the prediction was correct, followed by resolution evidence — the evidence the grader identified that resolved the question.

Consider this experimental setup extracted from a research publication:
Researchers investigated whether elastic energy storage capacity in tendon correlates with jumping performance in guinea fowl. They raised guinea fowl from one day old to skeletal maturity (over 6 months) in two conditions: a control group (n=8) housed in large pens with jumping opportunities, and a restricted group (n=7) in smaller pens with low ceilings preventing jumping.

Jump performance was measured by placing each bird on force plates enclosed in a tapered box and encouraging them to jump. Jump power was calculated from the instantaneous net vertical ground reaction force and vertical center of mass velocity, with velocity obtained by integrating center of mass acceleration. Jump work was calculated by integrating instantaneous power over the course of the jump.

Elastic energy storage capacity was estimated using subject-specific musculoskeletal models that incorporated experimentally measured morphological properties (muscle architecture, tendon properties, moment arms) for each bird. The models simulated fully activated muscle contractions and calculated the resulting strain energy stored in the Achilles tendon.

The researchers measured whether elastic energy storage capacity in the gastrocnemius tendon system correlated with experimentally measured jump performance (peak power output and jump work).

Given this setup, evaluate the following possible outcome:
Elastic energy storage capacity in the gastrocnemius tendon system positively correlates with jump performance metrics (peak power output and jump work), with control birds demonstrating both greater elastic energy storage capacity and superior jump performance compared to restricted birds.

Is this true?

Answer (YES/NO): NO